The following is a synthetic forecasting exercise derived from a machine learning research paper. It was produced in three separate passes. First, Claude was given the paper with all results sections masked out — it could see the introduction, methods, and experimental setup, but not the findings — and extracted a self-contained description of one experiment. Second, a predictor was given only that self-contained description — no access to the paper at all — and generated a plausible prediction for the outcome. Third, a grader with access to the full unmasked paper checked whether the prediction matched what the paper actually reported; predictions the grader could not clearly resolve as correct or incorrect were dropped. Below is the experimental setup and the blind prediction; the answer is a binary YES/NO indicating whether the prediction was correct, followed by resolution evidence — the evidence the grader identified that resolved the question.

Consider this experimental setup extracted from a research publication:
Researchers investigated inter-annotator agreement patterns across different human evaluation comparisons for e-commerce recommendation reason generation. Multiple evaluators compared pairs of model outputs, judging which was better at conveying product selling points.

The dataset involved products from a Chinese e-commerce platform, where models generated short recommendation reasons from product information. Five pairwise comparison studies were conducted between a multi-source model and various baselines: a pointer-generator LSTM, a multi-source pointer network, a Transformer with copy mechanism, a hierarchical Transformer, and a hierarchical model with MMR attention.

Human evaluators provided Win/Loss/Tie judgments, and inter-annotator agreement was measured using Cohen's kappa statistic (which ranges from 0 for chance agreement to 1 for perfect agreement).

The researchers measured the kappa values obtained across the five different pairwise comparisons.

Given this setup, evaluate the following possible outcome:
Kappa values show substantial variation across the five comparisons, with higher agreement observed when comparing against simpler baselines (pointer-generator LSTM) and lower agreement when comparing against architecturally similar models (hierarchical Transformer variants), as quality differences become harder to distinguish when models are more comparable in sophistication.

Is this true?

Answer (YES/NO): NO